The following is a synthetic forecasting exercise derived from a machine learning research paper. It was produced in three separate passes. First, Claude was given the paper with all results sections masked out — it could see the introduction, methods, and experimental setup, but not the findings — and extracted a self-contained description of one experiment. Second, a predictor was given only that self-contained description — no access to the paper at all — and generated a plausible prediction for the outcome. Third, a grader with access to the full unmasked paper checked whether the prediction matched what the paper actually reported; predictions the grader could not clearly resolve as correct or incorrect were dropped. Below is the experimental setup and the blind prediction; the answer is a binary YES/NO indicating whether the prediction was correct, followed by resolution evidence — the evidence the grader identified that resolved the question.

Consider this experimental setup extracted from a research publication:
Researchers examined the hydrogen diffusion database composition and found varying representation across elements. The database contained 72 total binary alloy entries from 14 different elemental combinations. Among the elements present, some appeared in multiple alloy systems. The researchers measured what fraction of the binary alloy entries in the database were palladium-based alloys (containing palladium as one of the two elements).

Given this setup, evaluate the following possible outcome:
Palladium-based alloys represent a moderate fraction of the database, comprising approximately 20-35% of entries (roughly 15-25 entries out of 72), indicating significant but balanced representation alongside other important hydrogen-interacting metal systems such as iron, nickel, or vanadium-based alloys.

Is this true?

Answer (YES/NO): NO